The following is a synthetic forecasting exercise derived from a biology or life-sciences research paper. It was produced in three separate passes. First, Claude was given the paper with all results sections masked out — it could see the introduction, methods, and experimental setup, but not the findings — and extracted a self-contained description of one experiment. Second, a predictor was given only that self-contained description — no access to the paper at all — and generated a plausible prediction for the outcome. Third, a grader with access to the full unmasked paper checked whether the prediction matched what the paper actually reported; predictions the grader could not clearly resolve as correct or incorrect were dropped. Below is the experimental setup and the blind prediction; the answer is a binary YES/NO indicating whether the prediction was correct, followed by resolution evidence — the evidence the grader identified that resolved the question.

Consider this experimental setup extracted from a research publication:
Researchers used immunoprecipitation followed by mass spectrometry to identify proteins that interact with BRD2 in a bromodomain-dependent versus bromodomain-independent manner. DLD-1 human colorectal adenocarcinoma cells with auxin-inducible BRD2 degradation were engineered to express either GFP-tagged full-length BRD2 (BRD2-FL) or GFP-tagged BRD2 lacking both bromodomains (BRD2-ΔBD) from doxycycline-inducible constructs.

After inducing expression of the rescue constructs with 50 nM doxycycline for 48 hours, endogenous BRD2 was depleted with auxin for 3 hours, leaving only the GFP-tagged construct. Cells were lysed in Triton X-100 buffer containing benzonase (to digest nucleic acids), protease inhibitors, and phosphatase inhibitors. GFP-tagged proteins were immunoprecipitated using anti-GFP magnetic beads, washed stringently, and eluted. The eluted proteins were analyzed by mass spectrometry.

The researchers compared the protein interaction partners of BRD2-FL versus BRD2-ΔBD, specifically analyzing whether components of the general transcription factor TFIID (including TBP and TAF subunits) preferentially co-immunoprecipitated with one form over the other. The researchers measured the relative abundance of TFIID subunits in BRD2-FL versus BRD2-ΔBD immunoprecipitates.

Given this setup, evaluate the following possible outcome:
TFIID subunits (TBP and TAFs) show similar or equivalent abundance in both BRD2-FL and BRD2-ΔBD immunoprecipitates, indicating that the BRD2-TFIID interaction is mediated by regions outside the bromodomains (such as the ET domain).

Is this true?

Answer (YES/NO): YES